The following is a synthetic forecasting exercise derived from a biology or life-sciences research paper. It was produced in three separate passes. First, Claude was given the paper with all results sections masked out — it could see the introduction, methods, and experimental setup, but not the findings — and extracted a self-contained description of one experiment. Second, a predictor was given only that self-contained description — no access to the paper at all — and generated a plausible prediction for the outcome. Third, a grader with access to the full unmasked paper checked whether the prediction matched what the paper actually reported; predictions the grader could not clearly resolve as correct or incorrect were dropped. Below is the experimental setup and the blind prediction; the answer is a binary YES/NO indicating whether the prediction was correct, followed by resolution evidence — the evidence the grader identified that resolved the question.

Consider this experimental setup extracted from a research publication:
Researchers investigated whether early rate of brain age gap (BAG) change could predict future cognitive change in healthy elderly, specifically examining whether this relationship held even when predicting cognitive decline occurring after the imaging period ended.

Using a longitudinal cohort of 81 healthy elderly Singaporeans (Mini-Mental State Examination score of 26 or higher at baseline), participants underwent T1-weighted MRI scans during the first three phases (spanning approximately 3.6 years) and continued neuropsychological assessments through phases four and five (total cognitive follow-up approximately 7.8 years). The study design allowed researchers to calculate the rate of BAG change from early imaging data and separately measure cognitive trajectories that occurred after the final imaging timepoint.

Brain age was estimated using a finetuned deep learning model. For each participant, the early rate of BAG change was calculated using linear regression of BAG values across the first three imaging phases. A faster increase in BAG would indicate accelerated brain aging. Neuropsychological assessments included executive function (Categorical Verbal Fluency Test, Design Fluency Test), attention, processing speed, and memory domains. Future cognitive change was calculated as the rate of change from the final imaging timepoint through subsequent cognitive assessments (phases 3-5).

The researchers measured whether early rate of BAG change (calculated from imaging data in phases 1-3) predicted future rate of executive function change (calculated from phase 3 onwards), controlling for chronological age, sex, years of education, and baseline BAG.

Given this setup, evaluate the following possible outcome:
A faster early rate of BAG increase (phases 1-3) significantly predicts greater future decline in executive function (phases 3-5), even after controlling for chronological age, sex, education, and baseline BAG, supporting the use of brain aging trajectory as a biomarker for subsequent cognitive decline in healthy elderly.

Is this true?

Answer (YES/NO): YES